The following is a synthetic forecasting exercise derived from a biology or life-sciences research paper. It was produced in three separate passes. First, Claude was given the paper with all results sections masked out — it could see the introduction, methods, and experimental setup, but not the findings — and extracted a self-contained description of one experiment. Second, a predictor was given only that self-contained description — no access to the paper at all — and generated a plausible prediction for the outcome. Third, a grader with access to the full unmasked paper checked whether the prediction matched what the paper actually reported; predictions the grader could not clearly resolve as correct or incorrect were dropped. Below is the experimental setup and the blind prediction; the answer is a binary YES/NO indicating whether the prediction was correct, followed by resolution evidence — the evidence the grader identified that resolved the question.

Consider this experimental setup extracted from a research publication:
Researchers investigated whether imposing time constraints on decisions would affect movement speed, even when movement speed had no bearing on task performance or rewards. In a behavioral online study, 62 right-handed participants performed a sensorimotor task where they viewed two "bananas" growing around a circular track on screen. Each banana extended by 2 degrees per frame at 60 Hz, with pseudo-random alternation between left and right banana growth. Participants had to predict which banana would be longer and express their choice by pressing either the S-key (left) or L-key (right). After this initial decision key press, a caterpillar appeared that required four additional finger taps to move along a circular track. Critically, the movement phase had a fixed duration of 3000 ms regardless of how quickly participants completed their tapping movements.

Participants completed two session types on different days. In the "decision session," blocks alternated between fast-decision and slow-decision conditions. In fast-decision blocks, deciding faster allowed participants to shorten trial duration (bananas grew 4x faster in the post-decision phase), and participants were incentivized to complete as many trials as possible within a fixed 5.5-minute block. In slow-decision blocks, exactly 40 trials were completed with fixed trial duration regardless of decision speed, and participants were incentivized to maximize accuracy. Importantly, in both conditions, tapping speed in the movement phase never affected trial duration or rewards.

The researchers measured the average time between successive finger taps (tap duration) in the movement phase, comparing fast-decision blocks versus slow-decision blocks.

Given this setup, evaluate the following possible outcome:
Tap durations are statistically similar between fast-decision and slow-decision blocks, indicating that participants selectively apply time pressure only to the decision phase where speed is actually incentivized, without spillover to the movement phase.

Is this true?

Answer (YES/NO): NO